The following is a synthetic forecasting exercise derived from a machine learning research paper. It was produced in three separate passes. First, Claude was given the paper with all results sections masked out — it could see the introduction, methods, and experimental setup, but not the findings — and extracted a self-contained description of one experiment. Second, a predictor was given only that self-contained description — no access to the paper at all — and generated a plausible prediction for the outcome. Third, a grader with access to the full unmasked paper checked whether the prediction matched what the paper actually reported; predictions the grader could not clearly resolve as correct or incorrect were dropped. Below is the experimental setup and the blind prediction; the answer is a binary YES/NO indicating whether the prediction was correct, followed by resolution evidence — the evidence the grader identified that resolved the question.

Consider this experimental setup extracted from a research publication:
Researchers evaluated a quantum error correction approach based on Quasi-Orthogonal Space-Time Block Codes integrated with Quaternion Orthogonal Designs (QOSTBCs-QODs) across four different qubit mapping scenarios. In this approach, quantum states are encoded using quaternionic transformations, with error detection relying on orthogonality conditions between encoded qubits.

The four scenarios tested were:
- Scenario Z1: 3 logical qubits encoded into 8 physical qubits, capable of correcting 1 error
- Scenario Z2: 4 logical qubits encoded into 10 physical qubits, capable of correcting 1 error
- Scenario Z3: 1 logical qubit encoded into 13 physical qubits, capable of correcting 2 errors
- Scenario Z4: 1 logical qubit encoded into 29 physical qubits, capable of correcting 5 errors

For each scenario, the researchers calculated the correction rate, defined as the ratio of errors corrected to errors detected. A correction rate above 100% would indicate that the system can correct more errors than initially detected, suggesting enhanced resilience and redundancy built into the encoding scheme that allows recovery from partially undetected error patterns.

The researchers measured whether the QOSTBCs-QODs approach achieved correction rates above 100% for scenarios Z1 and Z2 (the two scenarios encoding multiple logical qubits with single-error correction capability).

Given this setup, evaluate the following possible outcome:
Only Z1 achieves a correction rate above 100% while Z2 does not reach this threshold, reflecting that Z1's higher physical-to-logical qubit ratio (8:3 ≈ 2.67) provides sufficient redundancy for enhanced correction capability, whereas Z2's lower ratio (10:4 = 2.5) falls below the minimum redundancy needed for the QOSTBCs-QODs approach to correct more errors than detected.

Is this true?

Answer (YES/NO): NO